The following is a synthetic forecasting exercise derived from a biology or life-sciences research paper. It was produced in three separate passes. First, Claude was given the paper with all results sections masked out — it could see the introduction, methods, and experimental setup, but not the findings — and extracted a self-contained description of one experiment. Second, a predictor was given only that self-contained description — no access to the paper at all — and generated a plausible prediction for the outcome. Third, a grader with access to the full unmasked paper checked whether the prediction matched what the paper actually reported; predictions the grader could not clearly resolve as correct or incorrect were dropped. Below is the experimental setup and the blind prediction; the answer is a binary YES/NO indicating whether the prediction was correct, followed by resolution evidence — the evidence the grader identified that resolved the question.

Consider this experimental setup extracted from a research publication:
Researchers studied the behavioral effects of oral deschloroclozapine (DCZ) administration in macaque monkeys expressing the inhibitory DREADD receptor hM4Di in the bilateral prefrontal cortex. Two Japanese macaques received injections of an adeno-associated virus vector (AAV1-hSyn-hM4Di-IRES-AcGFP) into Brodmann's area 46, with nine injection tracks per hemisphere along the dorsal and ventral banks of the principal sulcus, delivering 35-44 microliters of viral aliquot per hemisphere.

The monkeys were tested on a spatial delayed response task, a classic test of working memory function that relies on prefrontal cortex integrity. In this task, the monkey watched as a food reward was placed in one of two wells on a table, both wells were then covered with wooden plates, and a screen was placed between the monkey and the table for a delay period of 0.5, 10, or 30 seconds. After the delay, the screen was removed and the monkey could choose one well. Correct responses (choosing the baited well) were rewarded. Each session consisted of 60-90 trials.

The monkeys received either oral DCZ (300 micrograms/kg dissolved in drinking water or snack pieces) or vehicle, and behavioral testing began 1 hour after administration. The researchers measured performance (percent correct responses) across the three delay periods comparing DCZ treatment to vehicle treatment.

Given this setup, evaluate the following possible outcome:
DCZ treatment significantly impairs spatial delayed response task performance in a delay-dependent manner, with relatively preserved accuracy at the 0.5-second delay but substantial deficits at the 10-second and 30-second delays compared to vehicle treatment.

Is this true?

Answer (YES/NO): YES